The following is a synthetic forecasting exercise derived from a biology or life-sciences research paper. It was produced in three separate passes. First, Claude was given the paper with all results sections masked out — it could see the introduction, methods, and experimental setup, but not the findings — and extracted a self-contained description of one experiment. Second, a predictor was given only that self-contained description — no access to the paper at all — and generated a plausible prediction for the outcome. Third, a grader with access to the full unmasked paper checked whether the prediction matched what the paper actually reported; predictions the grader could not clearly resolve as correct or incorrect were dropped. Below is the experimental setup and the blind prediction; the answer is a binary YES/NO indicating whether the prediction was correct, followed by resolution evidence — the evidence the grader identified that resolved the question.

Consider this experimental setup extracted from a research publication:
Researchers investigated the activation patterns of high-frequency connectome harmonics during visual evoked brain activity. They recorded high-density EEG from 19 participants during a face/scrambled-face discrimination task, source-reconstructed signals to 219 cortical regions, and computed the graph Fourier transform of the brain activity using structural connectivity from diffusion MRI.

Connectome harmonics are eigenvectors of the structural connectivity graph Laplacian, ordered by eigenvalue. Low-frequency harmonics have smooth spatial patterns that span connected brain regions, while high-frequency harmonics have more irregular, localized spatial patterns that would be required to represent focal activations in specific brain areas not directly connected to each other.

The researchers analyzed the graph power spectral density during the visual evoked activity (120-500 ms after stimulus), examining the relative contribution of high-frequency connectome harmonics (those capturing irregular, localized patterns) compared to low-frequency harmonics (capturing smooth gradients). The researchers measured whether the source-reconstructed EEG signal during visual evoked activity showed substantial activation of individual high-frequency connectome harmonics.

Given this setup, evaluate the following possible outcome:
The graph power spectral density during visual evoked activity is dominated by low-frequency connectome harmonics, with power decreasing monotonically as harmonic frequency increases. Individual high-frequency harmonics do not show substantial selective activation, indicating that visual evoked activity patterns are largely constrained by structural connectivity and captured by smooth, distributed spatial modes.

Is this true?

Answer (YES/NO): YES